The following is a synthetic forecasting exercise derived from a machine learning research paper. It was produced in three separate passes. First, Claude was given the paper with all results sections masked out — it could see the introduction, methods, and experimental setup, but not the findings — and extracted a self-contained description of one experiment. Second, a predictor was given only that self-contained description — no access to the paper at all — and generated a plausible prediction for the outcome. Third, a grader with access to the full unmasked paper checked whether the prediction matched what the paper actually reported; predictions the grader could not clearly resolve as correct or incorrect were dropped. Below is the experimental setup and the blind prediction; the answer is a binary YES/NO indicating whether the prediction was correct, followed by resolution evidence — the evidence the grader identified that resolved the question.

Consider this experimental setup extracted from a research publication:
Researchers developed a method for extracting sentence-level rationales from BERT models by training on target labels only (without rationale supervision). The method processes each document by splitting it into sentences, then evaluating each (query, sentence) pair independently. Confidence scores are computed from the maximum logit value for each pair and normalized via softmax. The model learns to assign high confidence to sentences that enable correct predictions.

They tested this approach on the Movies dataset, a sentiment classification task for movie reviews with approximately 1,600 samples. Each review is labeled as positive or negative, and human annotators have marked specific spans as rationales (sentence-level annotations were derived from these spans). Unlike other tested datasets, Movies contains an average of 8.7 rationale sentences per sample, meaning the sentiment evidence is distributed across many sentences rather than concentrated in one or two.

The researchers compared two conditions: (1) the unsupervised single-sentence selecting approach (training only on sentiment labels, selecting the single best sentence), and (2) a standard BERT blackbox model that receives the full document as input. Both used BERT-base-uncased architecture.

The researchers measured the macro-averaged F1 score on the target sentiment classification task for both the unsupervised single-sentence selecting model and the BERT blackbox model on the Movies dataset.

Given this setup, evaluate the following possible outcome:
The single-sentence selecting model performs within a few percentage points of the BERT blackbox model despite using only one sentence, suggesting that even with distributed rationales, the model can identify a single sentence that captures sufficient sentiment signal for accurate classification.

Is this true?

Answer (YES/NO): NO